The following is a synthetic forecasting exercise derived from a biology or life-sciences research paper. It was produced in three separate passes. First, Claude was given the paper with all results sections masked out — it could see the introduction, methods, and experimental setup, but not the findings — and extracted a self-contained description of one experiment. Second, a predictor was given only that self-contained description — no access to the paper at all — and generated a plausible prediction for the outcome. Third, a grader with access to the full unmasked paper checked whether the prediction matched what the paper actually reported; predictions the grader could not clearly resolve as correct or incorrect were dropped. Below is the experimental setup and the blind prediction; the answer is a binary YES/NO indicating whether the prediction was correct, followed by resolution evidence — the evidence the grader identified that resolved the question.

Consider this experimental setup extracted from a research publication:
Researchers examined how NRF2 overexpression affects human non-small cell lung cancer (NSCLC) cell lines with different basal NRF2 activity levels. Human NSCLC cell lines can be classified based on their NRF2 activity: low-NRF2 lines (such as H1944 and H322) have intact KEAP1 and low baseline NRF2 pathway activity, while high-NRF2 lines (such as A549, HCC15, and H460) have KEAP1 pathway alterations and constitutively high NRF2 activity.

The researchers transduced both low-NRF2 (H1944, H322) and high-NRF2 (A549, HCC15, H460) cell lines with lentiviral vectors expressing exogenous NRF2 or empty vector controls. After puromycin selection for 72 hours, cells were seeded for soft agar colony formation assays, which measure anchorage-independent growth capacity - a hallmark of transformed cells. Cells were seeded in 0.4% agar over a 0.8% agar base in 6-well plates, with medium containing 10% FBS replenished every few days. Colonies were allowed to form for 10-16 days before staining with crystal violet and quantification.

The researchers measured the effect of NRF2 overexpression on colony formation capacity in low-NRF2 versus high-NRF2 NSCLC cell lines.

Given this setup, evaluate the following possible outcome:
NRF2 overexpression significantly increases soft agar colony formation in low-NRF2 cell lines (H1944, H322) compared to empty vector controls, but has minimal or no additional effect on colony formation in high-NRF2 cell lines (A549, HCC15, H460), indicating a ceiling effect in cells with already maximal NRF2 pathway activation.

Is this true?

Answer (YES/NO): NO